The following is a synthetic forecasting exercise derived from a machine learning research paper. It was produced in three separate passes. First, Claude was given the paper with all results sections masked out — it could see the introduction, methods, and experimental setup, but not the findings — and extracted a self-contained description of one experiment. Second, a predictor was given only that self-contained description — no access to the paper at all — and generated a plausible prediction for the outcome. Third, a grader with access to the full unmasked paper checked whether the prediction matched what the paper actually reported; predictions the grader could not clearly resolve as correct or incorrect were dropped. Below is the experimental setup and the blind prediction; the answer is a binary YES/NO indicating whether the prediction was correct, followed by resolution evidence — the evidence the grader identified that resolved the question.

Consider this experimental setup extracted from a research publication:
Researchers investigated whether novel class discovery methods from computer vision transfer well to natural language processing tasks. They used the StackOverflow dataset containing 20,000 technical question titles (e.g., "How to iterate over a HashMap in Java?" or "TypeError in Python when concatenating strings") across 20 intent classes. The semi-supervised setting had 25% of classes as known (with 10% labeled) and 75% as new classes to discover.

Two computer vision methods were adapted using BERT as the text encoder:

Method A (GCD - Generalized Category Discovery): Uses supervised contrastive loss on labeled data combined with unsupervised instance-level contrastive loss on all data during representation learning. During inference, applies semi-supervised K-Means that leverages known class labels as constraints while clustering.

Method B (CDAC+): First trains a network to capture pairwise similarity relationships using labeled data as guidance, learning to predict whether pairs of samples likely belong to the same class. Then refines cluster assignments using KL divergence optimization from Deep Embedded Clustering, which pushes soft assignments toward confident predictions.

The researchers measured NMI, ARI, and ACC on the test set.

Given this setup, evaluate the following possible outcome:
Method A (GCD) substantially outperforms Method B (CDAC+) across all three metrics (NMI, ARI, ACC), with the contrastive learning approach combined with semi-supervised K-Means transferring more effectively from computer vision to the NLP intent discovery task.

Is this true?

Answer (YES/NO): NO